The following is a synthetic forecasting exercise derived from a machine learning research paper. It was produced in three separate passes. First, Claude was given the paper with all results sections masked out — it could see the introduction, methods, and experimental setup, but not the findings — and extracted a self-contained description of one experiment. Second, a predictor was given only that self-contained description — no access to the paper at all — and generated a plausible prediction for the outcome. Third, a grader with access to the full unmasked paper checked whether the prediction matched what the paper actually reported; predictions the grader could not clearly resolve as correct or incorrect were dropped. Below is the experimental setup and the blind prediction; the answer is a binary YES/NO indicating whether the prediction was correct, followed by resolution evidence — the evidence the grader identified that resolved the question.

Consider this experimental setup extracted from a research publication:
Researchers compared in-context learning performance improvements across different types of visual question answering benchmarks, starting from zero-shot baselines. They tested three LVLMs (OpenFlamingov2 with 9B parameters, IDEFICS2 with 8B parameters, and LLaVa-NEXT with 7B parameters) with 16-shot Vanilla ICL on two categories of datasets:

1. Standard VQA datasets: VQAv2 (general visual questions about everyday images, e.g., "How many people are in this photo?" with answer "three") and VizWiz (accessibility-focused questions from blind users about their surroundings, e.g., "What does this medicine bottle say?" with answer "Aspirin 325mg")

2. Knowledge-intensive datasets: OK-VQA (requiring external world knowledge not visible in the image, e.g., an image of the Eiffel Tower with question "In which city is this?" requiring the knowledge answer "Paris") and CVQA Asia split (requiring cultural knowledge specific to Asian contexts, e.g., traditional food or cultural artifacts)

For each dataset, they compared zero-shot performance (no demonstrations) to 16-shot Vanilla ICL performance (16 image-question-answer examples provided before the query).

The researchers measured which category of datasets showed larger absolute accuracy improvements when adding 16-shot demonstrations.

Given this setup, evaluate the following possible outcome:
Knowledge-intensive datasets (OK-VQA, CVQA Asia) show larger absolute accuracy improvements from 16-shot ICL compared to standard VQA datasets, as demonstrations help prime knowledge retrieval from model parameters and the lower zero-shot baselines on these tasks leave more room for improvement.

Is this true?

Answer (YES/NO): YES